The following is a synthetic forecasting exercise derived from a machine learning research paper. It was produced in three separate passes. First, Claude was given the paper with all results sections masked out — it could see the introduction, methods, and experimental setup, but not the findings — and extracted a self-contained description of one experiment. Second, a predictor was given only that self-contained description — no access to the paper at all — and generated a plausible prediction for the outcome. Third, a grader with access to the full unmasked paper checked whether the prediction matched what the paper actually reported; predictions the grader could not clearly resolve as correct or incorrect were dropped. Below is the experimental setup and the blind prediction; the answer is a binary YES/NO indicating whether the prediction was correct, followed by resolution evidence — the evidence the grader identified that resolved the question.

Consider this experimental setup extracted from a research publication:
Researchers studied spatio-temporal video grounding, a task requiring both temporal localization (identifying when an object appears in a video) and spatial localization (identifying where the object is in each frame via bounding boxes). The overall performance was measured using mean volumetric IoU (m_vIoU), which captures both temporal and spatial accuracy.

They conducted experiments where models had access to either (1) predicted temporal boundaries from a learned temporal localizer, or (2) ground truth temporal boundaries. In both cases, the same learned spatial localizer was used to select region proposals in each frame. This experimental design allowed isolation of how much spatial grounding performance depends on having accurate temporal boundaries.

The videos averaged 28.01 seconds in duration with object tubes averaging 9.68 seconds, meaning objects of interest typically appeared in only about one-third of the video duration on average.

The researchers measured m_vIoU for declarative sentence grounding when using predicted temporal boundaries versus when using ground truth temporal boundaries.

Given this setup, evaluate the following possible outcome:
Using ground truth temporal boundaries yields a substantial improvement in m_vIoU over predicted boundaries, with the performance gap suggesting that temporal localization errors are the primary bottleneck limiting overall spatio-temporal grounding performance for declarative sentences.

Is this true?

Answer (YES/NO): NO